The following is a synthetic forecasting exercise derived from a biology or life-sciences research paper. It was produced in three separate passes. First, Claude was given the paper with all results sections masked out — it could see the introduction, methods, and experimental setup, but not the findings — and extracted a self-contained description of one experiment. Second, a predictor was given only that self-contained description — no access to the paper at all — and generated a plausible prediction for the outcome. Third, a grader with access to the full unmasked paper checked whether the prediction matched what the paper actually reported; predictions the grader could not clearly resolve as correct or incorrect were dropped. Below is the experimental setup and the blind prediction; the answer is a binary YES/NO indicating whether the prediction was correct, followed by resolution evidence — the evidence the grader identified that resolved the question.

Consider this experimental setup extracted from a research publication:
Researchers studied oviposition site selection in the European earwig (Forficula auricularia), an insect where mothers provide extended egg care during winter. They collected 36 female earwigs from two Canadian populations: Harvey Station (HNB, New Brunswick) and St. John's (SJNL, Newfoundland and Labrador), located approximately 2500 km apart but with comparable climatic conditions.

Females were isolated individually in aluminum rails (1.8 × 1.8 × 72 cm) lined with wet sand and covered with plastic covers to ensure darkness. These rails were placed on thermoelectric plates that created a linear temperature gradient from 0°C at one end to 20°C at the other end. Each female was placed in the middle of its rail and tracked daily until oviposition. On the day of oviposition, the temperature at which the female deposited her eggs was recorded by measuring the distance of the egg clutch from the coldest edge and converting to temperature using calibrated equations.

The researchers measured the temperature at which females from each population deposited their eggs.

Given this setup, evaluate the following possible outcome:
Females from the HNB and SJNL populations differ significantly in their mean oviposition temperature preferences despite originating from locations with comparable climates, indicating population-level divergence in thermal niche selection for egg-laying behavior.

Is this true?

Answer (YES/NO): YES